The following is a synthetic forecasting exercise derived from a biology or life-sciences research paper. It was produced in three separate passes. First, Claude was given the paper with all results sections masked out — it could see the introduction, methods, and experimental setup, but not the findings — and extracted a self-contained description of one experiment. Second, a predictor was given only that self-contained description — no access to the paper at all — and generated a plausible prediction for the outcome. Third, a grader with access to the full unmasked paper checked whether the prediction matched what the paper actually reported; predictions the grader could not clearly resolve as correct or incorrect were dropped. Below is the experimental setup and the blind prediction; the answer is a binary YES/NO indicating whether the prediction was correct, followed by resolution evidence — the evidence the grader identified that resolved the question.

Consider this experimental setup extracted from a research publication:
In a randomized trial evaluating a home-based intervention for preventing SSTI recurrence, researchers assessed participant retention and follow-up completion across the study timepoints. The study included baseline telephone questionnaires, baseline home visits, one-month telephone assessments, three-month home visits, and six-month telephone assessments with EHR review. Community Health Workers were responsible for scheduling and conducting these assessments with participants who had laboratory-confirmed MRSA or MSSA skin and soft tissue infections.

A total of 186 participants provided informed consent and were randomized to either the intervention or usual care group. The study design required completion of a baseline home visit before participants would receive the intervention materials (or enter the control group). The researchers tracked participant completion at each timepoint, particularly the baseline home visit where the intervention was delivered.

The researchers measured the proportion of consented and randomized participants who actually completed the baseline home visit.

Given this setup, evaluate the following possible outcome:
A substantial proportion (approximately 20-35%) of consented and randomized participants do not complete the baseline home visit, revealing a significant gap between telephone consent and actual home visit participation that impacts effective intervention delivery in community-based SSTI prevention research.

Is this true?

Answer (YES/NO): NO